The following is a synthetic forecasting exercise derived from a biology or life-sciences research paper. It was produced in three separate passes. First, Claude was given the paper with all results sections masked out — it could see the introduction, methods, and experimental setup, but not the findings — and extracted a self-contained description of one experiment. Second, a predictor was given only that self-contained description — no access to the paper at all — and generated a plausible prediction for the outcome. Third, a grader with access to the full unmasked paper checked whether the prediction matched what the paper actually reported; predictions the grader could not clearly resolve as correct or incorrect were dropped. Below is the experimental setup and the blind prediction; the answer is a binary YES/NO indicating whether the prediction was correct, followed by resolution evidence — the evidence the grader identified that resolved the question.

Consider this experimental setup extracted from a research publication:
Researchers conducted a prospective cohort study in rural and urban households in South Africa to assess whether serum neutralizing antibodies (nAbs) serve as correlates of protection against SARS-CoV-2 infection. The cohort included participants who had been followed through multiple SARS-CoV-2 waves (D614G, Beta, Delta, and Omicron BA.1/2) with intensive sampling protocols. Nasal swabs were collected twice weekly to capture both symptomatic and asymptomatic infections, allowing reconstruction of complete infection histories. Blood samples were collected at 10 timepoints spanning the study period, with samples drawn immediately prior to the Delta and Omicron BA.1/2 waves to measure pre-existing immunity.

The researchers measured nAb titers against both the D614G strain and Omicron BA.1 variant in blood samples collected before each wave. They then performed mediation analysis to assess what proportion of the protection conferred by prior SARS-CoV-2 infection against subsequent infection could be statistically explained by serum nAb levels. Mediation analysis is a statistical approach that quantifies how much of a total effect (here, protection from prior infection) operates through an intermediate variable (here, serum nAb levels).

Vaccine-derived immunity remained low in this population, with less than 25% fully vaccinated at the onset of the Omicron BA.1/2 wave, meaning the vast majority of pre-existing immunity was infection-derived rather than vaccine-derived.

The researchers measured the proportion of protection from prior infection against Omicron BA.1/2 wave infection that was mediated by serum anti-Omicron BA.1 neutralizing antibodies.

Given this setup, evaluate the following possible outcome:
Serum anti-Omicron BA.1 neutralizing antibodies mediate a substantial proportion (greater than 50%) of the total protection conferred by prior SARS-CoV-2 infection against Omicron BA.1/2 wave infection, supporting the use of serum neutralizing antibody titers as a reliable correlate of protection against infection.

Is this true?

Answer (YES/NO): NO